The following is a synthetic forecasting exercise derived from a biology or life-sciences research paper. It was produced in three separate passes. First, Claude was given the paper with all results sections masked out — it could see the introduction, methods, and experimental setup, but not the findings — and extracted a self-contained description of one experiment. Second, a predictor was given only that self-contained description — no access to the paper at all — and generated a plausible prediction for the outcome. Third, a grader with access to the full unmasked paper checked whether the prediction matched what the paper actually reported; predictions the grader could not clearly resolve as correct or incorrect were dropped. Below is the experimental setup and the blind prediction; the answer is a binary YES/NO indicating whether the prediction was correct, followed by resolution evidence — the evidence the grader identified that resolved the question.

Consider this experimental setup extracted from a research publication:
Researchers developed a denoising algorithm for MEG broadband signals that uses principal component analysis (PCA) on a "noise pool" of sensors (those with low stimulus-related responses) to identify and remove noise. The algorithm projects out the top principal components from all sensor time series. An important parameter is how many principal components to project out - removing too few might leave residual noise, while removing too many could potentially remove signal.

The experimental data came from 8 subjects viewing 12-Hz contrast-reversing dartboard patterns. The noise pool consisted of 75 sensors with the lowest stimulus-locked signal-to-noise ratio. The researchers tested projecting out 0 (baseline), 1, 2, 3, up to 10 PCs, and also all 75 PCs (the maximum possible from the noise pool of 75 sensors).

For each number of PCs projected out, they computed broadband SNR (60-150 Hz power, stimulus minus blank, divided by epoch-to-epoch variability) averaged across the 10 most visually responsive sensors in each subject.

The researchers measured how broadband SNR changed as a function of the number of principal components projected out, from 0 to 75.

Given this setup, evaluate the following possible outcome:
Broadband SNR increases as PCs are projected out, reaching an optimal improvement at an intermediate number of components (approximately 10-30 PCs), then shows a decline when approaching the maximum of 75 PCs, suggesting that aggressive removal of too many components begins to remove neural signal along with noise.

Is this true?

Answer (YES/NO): NO